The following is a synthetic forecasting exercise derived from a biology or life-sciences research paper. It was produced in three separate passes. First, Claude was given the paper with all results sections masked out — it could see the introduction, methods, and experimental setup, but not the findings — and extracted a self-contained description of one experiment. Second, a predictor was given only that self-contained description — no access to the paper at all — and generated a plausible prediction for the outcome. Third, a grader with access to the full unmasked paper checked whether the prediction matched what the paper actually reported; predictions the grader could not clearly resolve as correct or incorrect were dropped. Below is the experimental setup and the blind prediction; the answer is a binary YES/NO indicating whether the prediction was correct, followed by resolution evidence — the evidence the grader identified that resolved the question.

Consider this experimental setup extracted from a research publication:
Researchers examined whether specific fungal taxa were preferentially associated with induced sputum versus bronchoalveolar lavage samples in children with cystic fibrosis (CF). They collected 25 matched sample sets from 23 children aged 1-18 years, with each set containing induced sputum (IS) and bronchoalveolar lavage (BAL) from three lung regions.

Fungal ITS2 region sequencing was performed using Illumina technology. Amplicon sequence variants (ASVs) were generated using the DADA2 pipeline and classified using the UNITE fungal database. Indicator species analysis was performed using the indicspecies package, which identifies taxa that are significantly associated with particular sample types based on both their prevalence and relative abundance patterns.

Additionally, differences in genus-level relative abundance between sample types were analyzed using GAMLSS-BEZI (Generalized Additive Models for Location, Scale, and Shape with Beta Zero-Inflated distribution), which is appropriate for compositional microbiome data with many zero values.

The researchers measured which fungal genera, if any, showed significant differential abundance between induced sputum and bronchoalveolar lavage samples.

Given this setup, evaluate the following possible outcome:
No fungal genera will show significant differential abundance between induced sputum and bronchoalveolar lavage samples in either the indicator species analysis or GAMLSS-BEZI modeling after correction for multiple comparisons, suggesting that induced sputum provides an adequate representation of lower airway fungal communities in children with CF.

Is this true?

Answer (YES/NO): NO